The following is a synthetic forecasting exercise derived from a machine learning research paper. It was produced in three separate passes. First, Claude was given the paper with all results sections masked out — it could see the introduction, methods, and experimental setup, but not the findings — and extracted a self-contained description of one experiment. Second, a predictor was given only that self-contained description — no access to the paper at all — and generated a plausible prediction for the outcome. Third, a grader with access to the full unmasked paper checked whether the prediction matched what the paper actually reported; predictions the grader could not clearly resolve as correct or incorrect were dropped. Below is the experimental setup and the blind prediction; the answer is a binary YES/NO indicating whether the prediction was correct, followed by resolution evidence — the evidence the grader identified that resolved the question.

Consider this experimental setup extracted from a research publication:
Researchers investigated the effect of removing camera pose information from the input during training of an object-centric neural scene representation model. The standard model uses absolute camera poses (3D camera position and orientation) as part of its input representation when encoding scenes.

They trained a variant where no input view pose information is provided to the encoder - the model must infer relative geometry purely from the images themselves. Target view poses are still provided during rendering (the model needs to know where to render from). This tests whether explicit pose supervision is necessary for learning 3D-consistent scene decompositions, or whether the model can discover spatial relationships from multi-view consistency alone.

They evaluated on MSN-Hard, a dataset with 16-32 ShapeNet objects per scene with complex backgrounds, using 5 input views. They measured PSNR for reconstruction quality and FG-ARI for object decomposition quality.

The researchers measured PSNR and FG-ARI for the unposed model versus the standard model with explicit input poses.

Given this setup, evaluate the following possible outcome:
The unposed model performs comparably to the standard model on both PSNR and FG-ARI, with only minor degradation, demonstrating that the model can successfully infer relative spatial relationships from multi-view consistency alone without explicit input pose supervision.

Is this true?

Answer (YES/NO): YES